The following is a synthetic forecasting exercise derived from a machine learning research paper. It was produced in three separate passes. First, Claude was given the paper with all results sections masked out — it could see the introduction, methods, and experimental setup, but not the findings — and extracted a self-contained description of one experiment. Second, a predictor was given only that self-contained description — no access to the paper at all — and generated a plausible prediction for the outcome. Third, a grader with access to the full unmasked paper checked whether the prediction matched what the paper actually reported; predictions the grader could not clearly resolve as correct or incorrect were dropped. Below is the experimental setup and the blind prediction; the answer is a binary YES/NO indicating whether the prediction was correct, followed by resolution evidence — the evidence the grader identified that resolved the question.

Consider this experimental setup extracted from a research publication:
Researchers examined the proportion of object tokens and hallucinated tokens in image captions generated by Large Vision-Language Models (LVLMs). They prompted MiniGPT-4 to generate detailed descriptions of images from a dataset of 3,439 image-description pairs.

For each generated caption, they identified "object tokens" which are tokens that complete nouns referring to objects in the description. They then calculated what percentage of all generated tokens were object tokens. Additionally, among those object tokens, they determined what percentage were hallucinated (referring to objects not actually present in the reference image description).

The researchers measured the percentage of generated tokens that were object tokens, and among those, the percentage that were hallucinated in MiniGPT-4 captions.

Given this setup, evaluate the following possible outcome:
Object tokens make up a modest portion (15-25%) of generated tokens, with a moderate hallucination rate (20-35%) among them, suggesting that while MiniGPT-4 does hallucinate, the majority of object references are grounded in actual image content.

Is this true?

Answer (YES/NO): NO